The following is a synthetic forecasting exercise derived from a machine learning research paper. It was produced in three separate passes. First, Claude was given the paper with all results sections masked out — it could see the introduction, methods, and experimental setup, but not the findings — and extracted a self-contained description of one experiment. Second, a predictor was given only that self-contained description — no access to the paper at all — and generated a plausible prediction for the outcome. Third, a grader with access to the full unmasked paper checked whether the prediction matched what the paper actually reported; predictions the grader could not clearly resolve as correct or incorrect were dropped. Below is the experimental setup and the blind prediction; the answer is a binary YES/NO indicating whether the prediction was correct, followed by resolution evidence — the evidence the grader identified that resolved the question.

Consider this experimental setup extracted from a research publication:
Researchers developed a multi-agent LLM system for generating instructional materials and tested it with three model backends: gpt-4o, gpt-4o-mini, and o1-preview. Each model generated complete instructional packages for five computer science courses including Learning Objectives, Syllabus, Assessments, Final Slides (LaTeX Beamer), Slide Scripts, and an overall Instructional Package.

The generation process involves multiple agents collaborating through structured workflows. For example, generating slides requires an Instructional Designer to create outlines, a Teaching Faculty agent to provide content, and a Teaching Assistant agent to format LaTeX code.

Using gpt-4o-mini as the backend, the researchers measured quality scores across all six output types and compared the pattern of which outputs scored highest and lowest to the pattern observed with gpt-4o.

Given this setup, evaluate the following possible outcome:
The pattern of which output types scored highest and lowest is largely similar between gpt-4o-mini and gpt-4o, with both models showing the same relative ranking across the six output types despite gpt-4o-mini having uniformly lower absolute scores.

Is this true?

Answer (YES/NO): NO